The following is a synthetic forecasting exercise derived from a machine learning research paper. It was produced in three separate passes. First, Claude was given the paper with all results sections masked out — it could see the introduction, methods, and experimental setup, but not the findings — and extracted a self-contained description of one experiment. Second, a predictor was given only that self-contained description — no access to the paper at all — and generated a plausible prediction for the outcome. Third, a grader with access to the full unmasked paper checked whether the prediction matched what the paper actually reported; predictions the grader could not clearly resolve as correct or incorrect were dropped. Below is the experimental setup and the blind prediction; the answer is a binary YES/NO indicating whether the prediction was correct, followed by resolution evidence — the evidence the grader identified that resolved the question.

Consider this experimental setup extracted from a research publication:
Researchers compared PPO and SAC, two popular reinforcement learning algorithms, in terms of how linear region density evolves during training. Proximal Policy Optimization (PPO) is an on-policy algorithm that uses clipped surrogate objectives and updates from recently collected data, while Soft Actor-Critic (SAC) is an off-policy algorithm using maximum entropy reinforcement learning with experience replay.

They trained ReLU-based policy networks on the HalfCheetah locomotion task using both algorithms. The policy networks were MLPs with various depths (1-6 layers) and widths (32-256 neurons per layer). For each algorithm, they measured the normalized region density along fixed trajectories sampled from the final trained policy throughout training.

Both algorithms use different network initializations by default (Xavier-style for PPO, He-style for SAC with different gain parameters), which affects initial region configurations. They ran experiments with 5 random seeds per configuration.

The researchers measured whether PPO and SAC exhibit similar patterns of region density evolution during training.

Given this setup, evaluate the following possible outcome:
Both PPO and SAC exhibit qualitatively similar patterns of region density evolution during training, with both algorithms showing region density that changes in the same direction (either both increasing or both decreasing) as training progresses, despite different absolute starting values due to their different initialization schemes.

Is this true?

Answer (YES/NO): NO